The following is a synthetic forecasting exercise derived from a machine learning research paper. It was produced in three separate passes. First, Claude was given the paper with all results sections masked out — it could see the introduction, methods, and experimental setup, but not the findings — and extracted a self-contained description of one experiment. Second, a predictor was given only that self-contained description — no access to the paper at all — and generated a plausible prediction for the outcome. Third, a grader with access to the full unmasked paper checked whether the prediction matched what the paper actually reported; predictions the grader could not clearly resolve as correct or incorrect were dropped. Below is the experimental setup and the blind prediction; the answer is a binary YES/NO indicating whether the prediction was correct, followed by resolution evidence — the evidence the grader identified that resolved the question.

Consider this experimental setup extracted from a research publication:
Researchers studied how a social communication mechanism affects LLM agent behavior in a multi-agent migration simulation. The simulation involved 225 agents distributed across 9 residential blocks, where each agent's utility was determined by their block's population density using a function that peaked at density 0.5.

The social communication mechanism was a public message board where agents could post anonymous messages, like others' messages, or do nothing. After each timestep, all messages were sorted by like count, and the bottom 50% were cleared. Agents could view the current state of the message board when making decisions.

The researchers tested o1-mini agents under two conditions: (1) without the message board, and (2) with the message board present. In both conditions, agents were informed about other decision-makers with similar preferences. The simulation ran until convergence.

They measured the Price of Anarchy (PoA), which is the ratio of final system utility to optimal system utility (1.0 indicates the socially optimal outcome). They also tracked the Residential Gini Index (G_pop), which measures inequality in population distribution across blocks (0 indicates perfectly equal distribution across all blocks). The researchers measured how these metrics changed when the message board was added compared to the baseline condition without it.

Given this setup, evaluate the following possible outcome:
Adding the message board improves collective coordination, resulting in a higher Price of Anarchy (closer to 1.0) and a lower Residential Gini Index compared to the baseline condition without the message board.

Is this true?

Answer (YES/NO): YES